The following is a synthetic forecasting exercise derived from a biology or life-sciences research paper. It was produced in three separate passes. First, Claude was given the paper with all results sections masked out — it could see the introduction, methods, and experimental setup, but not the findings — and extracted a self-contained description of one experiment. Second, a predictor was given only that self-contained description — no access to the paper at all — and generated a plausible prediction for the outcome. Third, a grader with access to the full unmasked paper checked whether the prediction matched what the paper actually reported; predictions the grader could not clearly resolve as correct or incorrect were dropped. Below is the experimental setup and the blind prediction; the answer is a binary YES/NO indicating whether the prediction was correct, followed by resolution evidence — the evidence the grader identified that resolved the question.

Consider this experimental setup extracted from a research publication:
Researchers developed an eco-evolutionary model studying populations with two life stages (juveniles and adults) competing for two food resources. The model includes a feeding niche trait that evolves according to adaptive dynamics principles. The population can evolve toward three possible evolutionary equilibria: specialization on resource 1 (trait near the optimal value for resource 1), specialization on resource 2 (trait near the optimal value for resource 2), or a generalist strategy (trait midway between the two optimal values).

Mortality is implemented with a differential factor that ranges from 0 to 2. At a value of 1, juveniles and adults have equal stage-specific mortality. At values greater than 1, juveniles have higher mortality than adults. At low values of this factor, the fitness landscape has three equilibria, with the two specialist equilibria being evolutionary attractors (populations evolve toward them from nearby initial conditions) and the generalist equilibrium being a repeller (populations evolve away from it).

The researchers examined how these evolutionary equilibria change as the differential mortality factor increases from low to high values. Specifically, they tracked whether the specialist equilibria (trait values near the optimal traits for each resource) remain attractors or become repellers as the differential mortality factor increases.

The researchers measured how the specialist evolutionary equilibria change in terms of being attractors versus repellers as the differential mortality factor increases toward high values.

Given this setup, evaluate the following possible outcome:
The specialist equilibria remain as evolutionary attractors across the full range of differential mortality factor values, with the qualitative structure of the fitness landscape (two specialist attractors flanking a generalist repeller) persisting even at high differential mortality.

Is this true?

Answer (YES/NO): NO